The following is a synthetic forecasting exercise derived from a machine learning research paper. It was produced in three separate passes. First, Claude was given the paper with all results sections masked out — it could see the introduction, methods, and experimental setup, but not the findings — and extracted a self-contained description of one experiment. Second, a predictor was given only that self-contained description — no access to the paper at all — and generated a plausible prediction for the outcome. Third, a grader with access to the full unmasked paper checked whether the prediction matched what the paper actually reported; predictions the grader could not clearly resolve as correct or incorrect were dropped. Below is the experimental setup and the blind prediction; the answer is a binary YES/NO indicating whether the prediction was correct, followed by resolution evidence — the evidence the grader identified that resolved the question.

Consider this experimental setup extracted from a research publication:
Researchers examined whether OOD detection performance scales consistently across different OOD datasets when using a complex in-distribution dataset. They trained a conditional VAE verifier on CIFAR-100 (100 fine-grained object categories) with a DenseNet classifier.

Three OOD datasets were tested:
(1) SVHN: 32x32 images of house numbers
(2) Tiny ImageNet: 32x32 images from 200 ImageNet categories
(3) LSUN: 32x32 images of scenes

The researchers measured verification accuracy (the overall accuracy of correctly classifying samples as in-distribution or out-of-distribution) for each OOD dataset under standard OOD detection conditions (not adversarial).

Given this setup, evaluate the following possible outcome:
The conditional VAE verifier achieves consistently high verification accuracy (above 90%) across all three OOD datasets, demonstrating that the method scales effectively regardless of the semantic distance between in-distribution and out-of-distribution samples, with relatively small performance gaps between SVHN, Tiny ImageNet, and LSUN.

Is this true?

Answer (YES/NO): NO